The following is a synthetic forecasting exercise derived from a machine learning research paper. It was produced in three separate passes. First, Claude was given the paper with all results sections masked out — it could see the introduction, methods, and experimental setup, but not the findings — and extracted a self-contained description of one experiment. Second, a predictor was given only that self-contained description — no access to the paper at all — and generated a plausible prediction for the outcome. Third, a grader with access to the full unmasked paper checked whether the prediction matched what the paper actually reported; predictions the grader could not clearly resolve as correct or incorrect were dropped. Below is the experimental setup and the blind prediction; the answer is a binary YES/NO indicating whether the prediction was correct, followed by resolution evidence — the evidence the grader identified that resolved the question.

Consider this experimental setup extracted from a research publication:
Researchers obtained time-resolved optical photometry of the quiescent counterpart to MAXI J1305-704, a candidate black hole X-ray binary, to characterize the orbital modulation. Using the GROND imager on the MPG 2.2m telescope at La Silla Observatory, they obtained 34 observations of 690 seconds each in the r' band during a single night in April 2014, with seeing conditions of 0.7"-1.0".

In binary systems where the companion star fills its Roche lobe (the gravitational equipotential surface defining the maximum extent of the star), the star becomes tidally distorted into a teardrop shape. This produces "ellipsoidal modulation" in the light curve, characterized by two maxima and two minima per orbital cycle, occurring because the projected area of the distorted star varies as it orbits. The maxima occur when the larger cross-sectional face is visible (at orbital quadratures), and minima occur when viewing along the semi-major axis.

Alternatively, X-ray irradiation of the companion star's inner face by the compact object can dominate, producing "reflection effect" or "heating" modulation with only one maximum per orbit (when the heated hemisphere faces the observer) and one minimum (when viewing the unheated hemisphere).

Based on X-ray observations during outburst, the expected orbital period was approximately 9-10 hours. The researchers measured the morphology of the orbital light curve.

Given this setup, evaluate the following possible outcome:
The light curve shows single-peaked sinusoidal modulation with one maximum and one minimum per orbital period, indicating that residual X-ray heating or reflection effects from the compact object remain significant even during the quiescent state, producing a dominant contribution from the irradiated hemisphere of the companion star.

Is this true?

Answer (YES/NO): NO